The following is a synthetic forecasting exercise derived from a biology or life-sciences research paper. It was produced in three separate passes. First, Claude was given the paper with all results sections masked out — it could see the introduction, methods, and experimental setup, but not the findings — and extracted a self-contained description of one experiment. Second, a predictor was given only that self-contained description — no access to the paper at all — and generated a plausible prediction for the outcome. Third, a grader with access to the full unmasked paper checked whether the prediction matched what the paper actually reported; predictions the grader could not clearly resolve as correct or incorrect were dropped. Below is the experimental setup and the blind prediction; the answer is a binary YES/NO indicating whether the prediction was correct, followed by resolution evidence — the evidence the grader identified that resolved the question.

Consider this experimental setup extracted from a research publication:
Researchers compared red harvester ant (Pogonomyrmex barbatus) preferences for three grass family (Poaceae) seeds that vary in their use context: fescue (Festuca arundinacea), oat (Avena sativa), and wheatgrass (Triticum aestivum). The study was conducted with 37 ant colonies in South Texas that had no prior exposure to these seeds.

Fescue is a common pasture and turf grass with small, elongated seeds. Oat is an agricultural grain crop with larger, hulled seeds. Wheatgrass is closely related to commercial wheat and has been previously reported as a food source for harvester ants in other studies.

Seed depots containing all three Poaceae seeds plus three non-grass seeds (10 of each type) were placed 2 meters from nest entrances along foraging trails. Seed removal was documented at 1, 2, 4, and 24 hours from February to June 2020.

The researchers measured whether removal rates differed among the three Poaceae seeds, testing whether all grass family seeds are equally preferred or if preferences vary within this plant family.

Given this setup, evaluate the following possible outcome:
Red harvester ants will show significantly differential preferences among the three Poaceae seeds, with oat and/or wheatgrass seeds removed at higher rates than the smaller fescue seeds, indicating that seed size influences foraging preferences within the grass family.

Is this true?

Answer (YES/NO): NO